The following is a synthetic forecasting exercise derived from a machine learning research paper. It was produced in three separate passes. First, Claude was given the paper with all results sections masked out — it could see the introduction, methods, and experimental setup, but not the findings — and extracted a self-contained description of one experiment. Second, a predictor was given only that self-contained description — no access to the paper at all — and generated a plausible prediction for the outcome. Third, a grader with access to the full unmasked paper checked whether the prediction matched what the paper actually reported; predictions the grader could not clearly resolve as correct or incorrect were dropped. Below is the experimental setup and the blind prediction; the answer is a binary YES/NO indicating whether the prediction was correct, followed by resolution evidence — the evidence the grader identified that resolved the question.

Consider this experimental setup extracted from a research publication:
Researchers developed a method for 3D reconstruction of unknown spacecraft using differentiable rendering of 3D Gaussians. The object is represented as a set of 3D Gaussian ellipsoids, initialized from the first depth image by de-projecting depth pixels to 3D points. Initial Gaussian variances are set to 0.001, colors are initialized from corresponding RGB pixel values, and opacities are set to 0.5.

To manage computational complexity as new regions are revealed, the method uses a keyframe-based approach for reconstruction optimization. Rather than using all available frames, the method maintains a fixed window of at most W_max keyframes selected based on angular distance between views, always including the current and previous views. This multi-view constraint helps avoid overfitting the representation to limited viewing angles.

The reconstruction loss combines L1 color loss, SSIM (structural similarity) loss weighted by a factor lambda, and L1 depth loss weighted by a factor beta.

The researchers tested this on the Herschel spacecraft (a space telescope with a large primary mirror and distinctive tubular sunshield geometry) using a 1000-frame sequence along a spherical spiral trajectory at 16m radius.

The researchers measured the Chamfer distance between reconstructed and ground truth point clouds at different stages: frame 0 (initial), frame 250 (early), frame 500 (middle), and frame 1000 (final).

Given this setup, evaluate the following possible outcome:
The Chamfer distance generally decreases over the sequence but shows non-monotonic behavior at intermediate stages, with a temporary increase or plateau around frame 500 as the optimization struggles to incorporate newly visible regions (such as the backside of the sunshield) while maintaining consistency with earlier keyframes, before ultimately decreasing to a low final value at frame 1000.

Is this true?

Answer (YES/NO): NO